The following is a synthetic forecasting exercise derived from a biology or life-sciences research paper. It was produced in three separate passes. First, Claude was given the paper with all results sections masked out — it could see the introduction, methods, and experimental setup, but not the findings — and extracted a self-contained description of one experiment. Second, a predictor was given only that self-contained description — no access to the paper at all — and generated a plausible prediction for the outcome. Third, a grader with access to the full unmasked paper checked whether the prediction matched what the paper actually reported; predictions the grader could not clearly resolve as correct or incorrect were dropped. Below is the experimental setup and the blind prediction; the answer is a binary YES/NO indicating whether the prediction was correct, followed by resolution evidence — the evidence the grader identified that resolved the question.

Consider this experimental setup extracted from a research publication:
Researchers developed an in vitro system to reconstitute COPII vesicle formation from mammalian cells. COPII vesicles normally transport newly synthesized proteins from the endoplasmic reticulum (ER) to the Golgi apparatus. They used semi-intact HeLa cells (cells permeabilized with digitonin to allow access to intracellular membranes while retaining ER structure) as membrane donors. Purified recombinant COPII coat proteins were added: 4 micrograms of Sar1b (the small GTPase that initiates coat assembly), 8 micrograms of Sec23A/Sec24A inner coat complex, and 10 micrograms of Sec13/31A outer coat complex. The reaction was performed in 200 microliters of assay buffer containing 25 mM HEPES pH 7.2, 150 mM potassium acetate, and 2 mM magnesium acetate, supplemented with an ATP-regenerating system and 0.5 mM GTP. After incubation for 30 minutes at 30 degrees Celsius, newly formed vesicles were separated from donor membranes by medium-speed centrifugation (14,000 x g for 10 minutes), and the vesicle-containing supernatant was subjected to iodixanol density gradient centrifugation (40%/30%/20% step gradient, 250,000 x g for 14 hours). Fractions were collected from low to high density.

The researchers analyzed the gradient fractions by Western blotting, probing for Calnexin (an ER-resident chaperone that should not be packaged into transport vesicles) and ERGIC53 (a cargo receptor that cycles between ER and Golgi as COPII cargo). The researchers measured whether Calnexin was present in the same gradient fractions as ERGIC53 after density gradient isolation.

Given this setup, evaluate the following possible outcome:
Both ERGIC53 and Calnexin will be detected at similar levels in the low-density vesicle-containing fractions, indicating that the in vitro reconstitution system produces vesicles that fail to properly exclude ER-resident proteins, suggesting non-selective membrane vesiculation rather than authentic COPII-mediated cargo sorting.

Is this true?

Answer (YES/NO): NO